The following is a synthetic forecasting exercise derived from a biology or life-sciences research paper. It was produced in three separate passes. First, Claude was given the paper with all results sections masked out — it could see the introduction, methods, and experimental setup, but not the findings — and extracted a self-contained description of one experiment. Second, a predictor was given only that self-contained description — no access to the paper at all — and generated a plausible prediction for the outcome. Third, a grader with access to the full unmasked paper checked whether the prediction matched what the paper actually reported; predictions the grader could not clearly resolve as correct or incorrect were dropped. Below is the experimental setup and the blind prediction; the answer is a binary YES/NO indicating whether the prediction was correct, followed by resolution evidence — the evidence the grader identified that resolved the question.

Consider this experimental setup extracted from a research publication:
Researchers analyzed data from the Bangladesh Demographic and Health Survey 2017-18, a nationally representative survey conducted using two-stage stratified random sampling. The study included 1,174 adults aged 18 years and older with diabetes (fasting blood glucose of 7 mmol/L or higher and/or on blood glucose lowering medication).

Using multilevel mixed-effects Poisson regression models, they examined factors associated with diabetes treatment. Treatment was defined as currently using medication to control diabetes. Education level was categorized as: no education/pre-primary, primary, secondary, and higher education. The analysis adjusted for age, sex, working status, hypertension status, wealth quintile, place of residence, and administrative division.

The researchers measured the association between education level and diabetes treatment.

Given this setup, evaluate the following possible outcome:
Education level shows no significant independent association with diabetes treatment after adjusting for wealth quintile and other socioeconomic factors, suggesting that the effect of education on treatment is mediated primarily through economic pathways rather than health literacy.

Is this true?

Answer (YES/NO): NO